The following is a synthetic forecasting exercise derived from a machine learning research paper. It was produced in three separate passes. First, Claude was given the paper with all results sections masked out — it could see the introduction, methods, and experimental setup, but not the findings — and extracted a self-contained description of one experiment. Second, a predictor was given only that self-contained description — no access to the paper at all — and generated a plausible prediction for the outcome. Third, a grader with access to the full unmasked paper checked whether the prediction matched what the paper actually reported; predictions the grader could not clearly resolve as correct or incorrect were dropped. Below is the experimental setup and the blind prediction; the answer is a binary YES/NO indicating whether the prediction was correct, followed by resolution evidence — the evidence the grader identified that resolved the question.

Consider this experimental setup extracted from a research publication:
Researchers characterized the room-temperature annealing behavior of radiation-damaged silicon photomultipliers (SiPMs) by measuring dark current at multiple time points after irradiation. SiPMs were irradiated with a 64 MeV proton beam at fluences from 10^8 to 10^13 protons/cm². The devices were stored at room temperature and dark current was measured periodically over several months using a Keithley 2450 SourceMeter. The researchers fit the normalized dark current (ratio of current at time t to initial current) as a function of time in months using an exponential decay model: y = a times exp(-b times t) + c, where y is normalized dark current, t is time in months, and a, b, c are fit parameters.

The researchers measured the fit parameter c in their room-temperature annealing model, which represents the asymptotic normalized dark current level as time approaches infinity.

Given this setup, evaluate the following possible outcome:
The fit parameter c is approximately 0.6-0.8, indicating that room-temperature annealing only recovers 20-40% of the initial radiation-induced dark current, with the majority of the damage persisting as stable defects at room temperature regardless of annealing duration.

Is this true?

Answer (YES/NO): YES